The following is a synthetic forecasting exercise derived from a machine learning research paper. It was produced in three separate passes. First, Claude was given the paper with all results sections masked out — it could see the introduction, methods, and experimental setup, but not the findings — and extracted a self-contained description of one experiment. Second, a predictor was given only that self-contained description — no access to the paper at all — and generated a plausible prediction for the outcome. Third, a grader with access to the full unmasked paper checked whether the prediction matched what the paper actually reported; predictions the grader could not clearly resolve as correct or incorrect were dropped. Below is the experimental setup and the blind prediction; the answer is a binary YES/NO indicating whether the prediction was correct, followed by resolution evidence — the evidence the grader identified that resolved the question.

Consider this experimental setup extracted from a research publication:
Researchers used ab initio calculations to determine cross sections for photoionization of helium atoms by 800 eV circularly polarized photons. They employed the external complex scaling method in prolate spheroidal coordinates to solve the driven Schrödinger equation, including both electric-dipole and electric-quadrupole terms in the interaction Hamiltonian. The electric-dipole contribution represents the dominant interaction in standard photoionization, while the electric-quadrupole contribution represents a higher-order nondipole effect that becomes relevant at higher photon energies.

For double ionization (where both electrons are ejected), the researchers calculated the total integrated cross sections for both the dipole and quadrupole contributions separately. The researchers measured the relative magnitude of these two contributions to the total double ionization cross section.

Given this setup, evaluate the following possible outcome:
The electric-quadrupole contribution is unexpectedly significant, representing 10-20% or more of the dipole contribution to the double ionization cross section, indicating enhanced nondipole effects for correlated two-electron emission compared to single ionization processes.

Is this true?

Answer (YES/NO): NO